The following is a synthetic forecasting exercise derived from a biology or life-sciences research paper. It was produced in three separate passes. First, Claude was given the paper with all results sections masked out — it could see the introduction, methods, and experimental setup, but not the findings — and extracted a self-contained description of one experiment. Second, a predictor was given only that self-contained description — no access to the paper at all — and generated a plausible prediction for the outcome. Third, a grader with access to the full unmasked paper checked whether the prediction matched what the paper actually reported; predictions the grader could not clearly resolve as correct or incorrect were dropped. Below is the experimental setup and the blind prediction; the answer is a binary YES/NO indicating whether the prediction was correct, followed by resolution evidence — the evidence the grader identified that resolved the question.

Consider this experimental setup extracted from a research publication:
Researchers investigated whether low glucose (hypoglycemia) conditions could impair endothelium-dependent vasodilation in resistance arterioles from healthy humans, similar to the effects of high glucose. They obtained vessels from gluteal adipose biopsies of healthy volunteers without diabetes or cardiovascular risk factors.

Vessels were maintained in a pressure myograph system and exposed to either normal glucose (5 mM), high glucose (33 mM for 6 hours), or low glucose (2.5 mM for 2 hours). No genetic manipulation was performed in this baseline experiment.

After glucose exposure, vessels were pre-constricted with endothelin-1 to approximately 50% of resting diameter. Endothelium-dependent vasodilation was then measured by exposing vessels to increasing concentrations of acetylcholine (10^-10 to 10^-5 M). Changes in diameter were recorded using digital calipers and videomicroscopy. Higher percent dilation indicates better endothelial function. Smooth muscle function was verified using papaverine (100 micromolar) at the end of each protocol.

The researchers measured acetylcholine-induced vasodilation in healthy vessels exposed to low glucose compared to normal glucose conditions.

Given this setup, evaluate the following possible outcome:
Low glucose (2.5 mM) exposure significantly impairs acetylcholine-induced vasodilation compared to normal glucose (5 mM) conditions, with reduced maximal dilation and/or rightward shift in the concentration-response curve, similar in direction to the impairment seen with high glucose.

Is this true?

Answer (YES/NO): YES